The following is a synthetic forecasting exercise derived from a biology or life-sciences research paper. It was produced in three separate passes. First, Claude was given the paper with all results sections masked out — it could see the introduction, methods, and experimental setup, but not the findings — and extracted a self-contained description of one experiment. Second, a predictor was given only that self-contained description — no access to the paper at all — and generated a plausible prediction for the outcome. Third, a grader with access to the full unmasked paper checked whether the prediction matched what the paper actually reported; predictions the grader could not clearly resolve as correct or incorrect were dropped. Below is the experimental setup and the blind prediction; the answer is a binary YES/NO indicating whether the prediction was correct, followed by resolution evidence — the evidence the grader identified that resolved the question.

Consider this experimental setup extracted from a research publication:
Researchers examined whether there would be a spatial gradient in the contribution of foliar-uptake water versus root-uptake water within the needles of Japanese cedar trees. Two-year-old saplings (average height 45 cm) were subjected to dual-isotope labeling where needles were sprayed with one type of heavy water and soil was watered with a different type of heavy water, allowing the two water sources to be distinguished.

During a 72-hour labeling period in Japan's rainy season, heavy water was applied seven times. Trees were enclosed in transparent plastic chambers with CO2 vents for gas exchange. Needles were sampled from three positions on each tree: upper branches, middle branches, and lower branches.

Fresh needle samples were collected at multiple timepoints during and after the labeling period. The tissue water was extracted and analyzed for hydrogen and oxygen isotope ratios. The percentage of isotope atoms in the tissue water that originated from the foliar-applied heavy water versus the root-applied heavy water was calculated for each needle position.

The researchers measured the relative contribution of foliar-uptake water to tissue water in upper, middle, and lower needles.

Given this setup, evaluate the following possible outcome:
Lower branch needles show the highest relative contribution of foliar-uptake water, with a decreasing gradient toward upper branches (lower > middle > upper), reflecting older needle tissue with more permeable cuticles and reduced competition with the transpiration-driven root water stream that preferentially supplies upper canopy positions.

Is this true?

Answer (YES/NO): NO